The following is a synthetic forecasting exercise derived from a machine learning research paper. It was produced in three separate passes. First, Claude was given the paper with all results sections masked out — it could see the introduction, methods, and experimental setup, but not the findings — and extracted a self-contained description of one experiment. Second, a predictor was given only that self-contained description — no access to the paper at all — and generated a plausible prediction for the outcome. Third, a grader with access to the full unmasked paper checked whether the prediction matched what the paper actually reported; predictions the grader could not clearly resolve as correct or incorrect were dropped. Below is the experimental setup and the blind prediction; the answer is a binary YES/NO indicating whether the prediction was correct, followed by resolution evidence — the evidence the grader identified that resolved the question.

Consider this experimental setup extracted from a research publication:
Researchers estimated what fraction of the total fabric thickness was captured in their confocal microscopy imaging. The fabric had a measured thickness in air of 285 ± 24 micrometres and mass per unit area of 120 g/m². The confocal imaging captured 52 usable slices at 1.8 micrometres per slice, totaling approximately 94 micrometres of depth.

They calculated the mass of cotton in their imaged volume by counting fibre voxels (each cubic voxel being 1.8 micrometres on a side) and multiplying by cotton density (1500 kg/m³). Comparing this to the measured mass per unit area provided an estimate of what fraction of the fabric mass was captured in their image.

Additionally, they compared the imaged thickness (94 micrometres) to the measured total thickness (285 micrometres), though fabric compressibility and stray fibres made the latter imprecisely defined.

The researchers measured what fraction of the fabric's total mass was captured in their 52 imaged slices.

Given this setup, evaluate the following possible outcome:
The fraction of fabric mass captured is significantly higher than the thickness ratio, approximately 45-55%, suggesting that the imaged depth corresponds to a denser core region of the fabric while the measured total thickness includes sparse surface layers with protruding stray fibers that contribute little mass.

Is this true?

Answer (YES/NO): NO